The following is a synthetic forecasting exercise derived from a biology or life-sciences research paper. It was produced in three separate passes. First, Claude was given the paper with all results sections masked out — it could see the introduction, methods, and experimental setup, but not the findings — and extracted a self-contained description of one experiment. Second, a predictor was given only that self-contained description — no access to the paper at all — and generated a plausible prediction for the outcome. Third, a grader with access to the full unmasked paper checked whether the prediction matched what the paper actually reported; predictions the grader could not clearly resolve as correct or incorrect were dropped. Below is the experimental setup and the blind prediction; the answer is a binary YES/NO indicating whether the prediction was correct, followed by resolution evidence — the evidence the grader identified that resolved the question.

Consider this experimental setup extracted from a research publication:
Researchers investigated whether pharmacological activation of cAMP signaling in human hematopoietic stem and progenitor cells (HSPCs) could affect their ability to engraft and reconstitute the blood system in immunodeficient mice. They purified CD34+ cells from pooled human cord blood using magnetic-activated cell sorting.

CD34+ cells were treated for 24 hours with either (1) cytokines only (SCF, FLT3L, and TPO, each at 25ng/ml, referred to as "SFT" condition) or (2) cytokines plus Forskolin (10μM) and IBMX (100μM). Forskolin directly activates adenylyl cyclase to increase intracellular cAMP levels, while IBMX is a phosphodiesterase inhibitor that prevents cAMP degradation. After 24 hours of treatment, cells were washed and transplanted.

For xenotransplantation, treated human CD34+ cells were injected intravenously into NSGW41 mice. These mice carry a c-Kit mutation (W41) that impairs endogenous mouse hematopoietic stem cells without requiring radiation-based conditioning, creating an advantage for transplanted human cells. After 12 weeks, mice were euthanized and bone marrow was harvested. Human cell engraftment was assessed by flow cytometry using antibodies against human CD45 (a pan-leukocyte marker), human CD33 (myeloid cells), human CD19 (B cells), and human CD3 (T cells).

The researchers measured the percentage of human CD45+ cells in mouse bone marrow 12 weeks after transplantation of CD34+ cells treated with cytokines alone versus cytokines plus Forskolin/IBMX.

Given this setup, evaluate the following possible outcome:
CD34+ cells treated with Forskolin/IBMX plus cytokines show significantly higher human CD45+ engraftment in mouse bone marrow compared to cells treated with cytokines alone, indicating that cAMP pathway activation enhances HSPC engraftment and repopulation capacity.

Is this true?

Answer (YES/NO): YES